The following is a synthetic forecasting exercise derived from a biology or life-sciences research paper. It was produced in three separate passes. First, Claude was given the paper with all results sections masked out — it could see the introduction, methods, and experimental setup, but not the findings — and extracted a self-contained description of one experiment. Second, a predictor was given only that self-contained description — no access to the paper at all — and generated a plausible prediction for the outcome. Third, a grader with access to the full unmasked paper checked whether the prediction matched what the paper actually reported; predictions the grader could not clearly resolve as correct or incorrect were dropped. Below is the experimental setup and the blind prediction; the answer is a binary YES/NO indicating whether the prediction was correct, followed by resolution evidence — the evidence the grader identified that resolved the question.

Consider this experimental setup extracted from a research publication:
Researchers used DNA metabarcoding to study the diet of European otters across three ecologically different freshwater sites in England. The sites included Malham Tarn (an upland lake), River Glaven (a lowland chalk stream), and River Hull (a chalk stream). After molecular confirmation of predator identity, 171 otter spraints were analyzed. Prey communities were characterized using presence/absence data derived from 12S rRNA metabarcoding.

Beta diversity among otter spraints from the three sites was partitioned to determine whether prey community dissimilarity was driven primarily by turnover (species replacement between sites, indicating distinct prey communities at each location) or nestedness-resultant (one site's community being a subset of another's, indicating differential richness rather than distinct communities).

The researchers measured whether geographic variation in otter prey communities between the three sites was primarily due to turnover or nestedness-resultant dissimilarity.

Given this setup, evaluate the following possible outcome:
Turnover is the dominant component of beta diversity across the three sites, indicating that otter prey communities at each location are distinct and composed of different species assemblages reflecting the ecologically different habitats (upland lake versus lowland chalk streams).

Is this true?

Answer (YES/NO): YES